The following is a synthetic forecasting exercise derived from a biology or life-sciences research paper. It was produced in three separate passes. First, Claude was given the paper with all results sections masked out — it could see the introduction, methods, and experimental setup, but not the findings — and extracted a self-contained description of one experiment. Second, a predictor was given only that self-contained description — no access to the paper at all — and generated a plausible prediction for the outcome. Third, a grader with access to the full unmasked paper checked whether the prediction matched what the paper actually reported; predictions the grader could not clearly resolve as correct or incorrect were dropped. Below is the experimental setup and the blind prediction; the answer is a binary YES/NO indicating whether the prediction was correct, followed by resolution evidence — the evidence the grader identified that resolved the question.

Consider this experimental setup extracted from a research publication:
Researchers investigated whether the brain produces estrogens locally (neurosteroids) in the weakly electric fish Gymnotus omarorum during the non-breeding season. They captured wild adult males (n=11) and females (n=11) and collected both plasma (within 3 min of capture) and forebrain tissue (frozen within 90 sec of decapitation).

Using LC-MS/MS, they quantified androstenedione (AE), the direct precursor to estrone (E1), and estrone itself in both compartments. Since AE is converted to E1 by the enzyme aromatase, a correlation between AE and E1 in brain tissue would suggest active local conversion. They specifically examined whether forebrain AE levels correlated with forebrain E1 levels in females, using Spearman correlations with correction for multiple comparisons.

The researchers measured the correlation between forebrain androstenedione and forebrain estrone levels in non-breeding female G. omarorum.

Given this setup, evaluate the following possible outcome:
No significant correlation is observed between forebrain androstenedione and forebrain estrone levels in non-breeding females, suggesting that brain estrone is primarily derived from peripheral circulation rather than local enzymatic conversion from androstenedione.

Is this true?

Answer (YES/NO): NO